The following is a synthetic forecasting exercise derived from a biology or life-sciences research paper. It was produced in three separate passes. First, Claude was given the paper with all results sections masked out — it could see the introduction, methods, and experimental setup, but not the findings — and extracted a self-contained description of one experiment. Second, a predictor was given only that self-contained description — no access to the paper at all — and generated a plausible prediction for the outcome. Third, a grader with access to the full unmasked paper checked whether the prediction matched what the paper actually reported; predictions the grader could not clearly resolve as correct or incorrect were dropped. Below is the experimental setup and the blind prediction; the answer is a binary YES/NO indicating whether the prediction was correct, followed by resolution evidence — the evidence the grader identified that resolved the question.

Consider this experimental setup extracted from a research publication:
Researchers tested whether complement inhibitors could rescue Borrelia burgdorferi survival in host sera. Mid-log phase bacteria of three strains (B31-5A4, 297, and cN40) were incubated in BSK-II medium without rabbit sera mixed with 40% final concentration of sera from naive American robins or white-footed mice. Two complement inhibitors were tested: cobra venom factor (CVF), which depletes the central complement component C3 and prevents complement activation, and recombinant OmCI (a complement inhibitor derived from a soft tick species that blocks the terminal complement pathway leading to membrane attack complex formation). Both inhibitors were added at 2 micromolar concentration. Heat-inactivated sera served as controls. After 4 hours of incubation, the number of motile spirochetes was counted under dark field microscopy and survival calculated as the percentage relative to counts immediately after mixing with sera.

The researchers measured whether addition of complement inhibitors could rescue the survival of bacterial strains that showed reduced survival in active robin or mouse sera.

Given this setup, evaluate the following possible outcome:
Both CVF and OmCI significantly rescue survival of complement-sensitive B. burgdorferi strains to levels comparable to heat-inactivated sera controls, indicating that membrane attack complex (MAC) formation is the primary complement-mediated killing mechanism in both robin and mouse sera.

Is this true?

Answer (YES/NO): NO